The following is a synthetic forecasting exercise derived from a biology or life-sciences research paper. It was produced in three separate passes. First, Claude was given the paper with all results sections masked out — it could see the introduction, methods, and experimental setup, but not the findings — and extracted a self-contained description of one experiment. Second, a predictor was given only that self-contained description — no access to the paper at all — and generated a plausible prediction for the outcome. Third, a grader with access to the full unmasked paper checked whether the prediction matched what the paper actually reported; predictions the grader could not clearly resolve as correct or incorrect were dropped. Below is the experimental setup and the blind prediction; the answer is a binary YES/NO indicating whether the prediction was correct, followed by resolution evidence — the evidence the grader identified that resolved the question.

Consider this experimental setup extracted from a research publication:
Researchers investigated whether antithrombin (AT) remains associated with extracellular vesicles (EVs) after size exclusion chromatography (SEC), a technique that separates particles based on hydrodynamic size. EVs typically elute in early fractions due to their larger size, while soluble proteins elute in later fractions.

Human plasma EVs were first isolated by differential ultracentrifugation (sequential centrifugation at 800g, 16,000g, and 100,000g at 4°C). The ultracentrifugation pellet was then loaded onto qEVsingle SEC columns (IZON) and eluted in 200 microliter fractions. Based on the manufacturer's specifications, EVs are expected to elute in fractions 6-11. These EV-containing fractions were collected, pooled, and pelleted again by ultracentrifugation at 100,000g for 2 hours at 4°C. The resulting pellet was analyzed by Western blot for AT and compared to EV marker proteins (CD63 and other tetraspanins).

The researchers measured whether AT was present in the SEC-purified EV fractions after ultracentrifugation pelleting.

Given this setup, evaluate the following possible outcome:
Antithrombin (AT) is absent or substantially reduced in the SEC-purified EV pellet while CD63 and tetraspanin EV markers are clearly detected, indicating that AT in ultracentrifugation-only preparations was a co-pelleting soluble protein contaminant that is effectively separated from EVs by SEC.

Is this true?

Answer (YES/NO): NO